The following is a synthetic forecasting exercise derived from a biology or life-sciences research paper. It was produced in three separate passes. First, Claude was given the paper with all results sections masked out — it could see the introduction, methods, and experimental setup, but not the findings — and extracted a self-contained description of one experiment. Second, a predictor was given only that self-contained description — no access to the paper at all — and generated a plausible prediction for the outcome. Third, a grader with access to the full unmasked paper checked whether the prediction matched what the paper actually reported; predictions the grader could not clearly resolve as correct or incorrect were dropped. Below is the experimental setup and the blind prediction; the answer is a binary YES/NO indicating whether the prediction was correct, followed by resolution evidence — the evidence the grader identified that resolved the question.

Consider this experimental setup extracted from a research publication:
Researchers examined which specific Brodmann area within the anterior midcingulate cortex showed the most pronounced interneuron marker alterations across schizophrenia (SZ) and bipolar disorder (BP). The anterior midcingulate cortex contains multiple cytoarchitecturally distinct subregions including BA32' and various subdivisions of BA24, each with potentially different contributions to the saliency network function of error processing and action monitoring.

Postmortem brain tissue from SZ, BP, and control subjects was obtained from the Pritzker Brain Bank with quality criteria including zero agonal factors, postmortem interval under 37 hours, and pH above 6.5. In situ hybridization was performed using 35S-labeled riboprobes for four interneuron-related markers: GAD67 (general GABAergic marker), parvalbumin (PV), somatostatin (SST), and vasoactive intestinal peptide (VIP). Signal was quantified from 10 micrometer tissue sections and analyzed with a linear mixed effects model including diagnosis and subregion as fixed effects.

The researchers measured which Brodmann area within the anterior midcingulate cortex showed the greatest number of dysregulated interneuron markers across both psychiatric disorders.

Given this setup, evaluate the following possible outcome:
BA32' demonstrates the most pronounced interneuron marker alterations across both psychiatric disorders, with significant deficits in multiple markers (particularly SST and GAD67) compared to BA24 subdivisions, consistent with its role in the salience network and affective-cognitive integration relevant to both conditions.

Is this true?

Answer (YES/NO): NO